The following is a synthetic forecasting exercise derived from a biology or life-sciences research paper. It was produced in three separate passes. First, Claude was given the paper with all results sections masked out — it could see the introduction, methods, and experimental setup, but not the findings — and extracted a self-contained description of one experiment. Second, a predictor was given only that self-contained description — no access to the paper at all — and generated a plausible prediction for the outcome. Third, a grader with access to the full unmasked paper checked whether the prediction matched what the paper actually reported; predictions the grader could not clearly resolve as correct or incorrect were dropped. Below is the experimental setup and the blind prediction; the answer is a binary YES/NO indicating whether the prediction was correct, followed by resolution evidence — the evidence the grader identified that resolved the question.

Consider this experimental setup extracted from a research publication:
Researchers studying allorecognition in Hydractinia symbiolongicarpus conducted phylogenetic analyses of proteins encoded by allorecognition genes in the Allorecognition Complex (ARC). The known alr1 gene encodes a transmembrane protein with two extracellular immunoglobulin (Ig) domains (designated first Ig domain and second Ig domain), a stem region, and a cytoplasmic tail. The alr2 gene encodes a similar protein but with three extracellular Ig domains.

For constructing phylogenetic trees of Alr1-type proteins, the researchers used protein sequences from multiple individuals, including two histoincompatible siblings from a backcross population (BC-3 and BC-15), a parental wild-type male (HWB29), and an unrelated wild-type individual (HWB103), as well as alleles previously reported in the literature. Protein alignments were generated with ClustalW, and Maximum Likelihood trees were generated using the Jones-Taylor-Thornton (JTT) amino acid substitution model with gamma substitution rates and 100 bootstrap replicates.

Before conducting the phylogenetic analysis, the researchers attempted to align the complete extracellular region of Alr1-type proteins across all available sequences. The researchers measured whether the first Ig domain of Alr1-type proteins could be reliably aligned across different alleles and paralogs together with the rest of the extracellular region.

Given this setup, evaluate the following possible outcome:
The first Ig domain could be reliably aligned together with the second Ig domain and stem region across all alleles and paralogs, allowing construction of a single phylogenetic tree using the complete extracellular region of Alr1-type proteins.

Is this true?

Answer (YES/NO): NO